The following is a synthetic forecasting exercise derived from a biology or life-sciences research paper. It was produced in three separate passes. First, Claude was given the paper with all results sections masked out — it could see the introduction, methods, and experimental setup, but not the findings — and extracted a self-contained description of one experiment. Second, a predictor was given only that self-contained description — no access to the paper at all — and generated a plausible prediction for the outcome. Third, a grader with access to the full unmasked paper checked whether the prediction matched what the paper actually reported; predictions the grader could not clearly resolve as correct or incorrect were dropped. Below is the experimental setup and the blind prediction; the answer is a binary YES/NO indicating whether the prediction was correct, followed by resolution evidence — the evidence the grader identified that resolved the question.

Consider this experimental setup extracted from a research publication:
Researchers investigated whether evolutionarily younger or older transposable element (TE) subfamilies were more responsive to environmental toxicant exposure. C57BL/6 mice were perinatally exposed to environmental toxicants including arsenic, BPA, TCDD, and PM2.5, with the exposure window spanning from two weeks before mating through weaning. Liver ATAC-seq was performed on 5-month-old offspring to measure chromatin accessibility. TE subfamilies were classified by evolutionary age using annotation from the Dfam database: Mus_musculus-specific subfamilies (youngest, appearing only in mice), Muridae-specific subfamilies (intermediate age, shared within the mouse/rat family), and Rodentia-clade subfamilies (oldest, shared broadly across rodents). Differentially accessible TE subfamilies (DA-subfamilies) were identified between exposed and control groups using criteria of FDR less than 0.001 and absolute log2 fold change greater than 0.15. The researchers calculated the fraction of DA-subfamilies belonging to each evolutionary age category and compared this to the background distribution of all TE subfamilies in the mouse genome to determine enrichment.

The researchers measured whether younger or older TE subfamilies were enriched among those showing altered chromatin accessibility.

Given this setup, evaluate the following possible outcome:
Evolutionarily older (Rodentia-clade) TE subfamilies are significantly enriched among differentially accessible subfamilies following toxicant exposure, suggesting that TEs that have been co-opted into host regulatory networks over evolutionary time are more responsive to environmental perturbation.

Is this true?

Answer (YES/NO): NO